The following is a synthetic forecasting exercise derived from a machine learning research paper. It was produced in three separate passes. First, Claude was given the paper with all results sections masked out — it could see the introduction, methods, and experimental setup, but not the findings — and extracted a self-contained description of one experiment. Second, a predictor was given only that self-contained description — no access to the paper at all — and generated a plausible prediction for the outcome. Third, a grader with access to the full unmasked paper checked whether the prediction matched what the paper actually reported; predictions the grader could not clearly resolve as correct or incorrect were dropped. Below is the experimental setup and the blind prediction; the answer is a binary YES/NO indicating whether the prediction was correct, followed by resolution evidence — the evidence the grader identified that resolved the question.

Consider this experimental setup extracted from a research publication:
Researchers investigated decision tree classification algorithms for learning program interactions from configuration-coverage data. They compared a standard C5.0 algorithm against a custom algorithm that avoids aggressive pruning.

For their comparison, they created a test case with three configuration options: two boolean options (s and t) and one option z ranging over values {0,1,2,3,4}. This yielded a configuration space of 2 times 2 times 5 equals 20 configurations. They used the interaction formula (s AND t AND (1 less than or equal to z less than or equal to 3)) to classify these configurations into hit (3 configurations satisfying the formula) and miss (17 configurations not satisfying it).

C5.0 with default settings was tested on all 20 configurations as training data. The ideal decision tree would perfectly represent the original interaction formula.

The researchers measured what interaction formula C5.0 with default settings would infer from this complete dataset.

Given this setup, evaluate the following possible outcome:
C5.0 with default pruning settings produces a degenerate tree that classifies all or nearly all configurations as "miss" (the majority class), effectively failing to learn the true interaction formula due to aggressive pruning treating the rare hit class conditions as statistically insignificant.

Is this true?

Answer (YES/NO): YES